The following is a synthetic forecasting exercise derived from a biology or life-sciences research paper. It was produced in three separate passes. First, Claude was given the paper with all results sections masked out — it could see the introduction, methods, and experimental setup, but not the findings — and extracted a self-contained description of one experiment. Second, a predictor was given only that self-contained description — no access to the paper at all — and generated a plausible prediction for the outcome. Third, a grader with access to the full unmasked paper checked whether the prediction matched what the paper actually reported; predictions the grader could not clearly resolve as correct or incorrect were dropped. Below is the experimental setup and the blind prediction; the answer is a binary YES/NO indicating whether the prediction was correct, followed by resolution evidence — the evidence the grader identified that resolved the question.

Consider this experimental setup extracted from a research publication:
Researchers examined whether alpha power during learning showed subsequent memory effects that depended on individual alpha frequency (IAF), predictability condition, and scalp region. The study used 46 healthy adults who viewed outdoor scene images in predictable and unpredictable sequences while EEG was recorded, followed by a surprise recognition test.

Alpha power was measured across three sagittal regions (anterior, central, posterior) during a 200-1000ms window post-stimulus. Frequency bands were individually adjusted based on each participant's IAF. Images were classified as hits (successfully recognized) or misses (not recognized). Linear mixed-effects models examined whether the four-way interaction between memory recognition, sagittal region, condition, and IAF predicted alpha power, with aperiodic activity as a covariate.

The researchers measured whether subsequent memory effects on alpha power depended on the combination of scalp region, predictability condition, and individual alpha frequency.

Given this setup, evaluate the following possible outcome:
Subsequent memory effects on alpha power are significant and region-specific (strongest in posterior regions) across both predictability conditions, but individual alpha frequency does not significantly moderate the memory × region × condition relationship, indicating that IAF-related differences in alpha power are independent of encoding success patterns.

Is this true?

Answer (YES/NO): NO